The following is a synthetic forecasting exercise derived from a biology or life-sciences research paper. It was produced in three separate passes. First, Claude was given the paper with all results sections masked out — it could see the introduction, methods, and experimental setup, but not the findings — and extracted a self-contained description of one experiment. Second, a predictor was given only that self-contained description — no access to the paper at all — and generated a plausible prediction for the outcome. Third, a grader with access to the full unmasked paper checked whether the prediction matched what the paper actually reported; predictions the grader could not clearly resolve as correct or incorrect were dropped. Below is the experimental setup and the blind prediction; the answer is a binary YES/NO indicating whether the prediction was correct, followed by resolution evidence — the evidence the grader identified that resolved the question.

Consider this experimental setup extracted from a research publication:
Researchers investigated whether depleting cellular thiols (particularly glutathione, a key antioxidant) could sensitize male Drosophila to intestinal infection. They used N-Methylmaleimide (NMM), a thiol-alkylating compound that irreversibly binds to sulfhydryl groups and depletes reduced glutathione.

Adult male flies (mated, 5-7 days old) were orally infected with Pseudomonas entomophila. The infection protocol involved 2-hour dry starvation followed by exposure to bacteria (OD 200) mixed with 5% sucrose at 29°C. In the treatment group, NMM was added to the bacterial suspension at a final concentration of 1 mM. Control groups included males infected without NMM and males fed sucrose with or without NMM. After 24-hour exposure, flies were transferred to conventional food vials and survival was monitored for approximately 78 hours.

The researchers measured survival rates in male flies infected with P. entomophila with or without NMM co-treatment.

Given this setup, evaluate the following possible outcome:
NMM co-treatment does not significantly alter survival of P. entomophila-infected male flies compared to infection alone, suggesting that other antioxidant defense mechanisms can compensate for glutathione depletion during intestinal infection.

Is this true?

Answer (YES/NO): YES